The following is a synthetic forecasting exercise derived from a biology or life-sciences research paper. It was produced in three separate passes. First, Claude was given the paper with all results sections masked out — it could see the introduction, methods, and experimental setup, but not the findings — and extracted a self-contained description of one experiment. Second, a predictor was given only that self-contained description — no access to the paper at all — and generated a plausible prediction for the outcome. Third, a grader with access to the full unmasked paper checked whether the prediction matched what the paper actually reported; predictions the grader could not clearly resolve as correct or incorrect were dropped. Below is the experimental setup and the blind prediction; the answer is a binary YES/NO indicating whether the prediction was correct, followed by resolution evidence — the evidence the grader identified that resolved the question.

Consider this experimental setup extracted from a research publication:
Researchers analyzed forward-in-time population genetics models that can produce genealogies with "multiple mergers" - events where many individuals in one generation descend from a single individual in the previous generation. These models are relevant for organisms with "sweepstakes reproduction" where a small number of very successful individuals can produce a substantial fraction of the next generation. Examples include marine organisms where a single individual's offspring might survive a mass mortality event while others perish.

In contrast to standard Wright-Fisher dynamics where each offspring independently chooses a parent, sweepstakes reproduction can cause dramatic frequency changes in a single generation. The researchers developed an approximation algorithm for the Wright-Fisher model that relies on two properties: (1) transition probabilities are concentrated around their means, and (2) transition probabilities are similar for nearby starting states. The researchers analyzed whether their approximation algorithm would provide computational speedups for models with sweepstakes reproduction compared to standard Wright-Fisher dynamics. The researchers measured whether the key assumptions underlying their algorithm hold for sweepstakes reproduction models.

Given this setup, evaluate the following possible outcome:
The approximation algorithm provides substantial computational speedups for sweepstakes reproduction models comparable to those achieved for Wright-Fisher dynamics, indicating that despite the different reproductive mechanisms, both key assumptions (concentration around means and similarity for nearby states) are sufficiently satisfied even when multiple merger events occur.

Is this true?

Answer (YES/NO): NO